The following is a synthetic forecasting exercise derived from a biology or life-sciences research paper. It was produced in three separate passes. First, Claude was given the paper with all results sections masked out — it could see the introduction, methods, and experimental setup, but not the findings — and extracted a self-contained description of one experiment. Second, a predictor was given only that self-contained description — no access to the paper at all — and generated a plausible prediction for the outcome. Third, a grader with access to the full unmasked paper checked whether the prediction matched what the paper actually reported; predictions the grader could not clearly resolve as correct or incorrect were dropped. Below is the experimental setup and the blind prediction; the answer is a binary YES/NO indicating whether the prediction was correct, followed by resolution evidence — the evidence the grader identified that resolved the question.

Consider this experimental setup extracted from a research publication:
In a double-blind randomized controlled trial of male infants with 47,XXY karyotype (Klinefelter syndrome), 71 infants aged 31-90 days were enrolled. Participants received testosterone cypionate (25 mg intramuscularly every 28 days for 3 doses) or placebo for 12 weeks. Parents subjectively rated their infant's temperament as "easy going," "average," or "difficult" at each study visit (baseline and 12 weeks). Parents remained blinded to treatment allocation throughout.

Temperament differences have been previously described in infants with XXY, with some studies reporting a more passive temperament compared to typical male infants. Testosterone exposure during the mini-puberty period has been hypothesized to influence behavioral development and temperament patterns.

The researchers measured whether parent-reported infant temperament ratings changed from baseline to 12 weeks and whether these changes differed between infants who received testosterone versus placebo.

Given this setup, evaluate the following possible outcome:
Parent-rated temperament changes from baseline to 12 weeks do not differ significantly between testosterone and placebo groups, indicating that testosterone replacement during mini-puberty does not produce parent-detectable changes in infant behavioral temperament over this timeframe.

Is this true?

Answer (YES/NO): YES